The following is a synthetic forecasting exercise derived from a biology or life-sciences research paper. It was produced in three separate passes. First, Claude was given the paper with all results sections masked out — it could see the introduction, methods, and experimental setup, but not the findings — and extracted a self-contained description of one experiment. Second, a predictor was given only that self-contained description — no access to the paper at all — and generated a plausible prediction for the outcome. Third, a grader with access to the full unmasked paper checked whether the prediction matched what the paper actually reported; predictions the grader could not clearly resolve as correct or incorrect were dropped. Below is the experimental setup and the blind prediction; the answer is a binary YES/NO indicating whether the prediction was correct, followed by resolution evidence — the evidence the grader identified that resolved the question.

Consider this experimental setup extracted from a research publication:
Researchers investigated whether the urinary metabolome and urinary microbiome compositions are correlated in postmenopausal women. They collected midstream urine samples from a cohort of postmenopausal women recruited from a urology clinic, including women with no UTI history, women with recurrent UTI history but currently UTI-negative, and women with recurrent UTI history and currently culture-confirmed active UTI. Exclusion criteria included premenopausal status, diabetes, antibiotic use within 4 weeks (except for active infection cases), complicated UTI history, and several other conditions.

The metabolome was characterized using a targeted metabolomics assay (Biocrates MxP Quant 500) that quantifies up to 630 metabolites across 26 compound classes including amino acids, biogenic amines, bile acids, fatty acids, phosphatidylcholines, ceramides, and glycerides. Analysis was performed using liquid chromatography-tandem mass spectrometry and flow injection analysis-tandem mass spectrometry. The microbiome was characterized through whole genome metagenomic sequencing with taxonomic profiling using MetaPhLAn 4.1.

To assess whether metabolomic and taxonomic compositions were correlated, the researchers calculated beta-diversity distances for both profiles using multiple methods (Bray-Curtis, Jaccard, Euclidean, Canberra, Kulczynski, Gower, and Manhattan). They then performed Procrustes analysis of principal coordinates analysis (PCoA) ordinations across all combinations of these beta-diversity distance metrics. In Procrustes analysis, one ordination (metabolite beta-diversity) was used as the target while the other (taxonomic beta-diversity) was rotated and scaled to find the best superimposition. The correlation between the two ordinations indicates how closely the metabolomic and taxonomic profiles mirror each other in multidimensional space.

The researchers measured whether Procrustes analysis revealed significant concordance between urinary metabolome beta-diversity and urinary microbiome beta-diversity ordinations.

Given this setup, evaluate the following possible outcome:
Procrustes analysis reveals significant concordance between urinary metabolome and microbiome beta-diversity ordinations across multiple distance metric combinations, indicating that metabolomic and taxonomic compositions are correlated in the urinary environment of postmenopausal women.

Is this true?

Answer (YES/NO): NO